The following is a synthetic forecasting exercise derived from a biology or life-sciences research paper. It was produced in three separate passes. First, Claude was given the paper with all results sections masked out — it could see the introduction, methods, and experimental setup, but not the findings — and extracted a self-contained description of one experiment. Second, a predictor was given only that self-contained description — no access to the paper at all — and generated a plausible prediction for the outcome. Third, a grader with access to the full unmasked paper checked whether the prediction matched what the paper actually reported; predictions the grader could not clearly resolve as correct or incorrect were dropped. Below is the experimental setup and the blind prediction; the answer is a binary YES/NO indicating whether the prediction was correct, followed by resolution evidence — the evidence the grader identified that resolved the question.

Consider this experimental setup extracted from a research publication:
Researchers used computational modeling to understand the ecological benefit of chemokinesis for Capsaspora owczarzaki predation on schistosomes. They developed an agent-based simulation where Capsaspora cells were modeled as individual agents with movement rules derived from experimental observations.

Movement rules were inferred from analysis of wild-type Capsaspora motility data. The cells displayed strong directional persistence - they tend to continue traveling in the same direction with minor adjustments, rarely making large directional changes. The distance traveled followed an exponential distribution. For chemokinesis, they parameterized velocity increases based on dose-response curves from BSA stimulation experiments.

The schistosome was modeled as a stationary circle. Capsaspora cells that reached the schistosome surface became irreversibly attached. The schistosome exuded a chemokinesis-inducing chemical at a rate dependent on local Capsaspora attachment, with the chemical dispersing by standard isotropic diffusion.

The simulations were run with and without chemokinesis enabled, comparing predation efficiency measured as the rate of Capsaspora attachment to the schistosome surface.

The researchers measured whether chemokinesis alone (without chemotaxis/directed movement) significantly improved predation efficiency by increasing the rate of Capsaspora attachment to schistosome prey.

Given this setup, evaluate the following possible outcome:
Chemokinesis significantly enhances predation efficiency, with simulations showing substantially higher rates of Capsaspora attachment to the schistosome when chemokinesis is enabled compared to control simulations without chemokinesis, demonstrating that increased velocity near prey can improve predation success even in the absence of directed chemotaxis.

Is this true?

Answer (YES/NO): NO